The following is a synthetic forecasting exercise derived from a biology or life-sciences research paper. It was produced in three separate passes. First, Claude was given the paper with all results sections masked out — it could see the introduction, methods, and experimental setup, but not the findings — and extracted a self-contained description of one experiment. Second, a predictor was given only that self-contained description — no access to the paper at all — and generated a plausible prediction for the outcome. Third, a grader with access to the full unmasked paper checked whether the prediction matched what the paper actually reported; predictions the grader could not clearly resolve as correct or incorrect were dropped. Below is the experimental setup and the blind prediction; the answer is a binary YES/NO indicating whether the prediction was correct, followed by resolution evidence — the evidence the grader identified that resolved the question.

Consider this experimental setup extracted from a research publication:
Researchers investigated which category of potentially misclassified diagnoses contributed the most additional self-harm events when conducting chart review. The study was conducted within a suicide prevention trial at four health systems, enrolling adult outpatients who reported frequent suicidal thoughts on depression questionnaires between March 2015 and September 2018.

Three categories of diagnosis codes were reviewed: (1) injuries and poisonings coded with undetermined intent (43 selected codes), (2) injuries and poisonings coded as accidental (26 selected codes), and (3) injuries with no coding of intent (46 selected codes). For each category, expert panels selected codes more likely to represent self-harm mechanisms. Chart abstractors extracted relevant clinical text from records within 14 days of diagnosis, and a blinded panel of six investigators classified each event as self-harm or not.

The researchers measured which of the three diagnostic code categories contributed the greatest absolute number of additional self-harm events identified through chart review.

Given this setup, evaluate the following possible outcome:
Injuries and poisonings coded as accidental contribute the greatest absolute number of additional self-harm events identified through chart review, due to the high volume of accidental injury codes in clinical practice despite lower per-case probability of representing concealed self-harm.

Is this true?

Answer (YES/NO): NO